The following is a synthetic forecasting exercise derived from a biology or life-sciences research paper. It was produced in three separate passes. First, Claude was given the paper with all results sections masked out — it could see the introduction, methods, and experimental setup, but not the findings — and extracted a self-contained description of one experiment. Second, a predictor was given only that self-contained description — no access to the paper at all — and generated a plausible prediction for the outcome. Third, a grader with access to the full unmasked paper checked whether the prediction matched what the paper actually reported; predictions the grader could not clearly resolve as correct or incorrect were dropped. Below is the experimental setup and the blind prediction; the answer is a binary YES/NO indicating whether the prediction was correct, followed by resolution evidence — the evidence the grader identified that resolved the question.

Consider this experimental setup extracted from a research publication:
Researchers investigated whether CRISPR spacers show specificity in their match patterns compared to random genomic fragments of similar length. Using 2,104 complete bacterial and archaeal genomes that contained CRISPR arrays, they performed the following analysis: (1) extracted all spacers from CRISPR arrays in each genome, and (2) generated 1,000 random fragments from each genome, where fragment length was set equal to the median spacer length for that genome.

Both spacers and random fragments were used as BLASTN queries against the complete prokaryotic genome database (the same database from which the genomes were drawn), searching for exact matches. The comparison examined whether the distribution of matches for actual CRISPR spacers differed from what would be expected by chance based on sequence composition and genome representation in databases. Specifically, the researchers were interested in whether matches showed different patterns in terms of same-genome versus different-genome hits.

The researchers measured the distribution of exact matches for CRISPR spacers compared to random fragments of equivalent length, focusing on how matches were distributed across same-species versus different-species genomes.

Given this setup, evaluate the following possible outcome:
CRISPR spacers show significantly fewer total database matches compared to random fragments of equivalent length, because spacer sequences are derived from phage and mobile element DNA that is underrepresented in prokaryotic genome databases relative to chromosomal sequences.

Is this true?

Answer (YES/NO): NO